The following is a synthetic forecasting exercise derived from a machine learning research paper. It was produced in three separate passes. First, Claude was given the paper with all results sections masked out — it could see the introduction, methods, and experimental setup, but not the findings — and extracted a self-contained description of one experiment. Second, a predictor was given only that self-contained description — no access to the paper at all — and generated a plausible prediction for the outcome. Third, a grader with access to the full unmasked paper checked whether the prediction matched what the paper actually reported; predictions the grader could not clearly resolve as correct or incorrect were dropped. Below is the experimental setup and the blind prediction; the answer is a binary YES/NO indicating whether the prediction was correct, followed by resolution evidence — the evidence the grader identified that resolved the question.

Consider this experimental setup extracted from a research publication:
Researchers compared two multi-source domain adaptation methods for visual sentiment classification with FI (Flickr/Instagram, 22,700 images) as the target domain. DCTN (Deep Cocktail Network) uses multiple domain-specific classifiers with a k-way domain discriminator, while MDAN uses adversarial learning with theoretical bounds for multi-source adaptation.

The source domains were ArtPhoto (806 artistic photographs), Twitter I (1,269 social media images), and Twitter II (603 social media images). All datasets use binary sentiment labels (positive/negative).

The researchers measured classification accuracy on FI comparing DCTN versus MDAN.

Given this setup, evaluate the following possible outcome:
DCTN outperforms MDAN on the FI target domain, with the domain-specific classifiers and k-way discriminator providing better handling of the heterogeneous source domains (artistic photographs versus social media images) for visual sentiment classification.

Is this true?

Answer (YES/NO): YES